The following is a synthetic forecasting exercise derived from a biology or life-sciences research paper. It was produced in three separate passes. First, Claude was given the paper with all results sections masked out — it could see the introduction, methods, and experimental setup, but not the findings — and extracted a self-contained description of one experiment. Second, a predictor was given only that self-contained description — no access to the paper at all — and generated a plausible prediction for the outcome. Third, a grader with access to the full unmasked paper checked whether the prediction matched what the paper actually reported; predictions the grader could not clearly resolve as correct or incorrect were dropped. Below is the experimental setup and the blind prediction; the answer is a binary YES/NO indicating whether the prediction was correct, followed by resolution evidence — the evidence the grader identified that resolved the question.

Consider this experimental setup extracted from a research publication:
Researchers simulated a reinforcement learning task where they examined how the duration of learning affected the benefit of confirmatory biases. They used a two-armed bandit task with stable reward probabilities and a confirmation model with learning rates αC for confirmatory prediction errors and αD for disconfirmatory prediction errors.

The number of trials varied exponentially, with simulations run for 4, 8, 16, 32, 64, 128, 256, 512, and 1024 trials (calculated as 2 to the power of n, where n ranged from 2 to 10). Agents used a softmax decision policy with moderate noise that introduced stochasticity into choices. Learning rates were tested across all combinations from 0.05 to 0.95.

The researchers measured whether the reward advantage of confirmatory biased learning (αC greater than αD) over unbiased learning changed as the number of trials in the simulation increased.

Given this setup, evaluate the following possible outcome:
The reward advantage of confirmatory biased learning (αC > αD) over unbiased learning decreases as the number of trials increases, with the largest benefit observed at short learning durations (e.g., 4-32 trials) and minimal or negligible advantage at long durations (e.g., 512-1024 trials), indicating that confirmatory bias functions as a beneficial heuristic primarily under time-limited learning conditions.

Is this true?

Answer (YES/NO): NO